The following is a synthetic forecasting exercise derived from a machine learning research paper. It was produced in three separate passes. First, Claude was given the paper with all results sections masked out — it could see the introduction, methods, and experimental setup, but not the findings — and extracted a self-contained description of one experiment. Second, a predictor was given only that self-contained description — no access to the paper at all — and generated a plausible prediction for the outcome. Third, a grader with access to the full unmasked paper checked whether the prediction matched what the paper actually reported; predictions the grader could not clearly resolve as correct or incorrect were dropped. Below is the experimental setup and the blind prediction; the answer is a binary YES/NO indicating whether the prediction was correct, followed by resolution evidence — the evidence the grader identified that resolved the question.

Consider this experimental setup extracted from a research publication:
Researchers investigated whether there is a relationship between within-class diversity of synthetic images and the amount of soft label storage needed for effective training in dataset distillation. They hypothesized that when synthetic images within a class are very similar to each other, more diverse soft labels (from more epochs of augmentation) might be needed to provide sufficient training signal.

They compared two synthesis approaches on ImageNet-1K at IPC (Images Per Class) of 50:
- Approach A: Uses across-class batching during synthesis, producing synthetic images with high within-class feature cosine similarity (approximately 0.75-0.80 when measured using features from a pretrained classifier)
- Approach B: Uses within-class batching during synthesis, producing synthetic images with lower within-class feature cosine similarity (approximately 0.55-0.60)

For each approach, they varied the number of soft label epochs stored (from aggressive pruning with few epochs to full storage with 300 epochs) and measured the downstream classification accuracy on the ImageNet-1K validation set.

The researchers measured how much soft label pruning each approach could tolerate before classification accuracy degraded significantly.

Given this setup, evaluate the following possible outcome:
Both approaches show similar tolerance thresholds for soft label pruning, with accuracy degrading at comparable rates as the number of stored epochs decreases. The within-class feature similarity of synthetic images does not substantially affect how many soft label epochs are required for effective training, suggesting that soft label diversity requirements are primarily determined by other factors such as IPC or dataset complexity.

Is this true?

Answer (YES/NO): NO